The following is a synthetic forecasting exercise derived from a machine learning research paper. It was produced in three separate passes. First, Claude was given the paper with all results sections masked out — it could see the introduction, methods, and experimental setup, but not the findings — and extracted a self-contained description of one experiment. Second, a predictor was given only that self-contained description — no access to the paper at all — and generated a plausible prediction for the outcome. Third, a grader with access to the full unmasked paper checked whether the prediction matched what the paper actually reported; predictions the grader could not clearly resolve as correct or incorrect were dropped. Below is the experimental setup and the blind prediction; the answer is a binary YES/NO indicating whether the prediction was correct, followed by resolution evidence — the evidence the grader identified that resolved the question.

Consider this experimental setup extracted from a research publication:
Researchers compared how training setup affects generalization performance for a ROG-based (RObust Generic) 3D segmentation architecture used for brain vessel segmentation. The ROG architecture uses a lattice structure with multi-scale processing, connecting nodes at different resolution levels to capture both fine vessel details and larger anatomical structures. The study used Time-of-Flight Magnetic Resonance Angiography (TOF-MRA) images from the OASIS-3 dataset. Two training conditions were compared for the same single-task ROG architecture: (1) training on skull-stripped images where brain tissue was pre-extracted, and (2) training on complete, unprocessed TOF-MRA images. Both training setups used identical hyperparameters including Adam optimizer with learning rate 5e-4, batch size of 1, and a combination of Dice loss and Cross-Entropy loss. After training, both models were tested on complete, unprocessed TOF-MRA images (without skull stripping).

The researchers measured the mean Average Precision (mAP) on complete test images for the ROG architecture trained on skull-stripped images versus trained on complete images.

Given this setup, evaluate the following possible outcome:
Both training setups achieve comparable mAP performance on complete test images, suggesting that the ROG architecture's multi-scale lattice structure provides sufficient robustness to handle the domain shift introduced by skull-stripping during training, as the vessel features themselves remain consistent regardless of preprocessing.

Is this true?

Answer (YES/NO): NO